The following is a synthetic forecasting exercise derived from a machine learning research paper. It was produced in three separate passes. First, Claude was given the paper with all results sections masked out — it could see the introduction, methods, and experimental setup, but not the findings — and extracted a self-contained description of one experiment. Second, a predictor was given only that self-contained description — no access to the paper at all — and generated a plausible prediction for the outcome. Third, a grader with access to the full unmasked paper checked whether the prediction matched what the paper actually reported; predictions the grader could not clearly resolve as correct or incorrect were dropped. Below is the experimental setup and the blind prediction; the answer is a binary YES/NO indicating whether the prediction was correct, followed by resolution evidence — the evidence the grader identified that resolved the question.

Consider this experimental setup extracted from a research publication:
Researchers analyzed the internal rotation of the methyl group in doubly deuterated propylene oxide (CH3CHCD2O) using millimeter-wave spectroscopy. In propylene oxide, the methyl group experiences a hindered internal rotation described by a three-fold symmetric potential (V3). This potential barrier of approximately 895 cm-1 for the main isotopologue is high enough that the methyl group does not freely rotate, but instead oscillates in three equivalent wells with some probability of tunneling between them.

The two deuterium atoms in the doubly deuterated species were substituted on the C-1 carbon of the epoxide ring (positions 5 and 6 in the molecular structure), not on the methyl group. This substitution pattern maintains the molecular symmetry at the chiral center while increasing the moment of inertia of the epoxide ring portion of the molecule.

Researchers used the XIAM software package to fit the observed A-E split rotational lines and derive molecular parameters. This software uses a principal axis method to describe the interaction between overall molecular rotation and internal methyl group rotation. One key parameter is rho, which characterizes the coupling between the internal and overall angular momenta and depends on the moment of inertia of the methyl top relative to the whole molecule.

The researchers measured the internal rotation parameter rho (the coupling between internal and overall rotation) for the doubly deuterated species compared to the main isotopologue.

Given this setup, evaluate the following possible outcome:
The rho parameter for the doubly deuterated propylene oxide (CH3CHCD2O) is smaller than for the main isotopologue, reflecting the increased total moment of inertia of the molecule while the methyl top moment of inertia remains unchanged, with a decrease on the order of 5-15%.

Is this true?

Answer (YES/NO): YES